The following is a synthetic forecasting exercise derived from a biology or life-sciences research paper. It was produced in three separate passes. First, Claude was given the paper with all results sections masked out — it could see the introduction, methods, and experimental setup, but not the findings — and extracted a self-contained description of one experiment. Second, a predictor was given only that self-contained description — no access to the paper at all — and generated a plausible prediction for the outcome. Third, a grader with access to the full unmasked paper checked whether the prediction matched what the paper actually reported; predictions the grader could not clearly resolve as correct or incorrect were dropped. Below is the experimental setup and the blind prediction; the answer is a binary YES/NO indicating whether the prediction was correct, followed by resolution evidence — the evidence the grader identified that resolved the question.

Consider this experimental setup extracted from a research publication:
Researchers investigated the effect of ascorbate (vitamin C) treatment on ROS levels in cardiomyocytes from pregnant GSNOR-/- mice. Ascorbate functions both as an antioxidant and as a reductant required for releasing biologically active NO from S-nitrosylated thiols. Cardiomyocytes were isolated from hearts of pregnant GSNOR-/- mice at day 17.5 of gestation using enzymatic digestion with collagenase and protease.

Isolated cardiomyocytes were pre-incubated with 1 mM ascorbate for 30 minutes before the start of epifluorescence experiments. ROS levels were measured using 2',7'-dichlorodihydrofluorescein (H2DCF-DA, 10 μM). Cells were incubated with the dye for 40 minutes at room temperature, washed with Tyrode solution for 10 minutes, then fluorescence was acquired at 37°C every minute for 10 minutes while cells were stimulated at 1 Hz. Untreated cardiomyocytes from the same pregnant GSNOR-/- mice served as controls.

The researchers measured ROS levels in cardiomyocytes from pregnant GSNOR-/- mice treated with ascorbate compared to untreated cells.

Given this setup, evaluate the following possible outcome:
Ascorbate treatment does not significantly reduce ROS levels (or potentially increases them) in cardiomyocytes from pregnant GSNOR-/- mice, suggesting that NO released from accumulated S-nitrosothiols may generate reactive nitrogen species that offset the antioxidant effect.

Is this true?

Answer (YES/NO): NO